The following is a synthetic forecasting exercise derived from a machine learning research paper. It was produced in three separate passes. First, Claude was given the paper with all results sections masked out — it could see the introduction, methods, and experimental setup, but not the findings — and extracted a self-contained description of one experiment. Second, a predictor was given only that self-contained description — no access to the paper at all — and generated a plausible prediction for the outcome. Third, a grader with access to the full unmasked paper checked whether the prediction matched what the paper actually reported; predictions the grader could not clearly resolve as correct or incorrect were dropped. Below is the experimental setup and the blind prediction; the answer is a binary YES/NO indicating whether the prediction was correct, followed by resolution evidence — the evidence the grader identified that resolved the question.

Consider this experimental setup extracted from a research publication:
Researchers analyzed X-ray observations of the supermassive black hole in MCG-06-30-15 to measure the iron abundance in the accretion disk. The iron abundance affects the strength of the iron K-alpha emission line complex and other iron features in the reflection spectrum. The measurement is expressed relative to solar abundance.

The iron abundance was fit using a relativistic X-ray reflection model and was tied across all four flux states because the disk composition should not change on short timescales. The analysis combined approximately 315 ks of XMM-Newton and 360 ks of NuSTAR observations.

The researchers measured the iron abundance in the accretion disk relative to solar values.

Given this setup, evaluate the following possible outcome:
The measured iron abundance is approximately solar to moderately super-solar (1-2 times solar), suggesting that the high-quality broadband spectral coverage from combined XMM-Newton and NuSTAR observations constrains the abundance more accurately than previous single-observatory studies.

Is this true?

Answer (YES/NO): NO